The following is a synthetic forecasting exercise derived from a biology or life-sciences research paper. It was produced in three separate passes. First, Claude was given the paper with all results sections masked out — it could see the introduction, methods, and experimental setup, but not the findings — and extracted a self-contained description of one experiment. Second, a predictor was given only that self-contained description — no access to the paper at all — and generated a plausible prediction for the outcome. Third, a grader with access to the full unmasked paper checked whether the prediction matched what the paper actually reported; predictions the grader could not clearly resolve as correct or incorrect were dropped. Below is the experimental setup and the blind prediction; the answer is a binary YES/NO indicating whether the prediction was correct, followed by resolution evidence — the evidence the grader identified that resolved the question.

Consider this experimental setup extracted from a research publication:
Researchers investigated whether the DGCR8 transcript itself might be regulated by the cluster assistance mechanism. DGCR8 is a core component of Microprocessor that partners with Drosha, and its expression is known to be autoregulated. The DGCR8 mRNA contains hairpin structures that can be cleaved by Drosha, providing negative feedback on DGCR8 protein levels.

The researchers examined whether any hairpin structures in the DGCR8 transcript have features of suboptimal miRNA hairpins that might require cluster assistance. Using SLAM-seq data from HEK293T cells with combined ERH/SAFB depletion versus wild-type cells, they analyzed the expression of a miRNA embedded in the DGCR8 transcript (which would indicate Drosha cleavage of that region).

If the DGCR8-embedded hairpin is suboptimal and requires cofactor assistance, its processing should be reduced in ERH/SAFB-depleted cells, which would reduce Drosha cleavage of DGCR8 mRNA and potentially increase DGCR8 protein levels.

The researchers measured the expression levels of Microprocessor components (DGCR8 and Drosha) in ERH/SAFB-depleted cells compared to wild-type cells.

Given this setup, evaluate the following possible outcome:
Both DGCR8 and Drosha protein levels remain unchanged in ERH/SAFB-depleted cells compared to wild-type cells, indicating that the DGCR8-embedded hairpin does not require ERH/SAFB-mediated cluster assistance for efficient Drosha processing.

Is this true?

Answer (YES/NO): NO